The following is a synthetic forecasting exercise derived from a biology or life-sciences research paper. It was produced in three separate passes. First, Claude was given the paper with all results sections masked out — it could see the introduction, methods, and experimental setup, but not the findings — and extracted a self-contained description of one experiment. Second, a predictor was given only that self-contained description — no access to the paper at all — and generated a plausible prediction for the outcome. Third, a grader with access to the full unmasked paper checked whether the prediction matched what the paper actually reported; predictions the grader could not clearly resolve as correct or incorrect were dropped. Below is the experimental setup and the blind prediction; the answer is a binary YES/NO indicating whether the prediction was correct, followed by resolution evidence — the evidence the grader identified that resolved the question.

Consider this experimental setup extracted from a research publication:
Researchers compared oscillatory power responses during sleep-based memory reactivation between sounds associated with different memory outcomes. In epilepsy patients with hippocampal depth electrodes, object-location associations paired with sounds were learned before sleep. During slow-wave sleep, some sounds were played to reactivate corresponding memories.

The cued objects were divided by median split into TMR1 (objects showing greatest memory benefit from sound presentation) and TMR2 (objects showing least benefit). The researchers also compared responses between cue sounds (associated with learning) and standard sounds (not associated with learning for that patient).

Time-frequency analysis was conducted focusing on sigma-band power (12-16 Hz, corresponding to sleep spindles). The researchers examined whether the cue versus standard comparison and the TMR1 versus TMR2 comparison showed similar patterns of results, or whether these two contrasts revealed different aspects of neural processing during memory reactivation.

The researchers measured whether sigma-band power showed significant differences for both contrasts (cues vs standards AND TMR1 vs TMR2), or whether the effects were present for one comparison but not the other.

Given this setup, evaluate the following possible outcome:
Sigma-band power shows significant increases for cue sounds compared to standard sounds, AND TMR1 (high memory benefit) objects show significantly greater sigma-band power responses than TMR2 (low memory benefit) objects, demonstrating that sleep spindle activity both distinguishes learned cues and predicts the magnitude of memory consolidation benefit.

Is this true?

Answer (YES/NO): NO